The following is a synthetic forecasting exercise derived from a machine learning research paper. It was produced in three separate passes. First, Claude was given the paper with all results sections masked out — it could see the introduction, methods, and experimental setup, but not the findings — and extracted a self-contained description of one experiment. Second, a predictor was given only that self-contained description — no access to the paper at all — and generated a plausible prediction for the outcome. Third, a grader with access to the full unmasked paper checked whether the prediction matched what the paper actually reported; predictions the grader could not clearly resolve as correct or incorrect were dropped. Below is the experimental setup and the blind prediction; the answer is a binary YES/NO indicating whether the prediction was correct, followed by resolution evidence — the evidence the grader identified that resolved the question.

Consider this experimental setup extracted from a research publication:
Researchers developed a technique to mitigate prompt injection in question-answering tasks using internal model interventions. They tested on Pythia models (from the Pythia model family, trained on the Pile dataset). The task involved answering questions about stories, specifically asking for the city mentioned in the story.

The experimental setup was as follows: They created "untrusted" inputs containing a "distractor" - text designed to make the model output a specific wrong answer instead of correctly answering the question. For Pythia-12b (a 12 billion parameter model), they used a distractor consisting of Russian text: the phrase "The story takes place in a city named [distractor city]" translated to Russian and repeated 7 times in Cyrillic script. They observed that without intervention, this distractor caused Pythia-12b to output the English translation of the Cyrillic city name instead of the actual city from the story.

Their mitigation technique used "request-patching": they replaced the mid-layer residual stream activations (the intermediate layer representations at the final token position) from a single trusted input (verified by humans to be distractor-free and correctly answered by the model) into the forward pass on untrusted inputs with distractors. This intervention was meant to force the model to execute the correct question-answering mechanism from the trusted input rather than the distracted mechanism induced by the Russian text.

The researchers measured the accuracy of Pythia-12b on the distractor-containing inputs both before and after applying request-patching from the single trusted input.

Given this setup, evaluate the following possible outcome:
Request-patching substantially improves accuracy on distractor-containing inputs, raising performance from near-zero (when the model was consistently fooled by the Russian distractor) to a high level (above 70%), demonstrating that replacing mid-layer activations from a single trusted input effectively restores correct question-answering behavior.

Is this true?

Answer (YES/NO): YES